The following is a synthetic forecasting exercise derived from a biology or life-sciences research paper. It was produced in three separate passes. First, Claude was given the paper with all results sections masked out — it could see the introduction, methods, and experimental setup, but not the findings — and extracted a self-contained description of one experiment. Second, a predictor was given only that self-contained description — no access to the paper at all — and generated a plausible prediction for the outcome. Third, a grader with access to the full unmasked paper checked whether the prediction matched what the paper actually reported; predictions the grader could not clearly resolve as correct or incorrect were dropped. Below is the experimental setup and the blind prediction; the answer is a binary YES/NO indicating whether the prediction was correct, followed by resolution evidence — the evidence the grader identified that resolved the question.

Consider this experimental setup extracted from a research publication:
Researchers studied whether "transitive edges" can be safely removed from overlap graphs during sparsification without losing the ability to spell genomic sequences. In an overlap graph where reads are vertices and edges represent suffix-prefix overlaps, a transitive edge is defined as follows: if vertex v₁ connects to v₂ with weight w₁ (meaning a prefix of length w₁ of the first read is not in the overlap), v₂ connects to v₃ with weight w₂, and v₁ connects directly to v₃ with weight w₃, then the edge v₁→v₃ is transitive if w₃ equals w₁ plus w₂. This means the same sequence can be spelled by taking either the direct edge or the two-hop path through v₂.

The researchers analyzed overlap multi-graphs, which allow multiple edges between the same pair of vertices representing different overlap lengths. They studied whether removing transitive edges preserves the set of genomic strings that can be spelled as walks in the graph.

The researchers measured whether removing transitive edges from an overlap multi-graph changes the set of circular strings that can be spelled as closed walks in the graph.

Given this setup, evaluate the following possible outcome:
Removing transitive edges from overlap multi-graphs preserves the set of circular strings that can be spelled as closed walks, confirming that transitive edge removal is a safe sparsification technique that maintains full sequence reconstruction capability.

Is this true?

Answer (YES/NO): YES